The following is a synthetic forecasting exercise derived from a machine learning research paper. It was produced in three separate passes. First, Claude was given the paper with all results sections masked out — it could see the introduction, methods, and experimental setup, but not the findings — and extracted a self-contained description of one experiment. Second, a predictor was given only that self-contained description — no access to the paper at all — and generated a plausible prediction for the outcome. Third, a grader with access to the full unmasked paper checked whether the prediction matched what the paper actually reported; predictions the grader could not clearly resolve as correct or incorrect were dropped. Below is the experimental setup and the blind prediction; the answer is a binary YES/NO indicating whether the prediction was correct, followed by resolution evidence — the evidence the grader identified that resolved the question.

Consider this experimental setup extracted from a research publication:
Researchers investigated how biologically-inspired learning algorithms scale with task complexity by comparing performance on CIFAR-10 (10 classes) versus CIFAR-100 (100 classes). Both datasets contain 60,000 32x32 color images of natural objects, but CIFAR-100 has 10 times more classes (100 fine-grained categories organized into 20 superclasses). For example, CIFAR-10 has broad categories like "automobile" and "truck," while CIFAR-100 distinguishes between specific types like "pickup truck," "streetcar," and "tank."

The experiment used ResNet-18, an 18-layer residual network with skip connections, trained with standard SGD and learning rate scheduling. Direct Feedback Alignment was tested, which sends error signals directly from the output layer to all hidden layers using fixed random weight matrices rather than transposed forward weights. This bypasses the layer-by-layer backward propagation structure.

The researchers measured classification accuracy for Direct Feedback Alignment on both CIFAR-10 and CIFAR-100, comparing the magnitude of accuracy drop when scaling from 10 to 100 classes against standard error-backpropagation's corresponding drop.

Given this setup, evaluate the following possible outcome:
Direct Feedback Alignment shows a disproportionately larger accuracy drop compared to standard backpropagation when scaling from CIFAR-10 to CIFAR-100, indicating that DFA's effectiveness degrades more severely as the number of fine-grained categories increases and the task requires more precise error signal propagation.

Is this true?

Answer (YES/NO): YES